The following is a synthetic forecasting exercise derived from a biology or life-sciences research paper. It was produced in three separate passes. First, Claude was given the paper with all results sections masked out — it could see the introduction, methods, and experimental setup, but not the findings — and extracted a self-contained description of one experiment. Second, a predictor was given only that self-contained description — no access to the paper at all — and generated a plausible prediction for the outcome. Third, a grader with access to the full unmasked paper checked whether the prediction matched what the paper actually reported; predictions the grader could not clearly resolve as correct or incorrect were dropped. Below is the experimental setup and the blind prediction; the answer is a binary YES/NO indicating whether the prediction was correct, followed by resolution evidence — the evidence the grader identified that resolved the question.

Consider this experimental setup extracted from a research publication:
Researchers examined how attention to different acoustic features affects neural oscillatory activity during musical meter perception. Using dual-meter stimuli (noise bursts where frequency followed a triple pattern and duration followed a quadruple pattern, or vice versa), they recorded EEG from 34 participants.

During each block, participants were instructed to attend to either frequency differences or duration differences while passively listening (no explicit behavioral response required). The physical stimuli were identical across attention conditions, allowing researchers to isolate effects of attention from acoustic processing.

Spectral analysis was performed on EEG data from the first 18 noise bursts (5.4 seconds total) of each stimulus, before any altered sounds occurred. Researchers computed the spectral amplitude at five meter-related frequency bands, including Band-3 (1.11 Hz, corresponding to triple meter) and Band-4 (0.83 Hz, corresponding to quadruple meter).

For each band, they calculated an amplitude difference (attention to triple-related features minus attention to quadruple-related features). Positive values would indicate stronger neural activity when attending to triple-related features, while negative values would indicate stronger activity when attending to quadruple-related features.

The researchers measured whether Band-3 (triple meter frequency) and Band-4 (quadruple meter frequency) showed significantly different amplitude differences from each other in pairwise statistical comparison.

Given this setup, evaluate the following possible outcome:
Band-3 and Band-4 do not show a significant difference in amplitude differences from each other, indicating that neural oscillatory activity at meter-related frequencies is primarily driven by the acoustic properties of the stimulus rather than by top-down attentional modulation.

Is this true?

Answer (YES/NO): NO